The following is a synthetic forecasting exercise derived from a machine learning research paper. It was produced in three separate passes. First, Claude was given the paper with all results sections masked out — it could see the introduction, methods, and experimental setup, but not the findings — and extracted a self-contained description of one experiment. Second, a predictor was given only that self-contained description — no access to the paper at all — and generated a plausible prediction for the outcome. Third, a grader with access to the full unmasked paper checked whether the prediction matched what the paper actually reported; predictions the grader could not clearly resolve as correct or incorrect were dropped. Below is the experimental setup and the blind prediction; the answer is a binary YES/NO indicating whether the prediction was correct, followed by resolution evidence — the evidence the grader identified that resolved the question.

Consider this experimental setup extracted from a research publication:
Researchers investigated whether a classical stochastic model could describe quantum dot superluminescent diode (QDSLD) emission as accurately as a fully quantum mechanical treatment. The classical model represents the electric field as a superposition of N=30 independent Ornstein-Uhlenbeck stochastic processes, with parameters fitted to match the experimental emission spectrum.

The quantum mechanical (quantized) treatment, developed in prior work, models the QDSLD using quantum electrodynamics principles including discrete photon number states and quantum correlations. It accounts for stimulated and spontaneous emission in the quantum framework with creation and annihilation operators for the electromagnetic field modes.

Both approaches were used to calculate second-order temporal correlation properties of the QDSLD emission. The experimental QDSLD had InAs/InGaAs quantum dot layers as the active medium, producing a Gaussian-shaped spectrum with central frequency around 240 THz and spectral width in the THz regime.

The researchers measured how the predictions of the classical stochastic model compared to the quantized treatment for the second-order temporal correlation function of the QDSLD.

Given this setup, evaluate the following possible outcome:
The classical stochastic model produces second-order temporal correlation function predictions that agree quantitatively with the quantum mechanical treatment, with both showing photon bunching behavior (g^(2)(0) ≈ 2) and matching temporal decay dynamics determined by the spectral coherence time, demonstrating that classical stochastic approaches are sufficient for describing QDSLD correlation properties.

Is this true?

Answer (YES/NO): YES